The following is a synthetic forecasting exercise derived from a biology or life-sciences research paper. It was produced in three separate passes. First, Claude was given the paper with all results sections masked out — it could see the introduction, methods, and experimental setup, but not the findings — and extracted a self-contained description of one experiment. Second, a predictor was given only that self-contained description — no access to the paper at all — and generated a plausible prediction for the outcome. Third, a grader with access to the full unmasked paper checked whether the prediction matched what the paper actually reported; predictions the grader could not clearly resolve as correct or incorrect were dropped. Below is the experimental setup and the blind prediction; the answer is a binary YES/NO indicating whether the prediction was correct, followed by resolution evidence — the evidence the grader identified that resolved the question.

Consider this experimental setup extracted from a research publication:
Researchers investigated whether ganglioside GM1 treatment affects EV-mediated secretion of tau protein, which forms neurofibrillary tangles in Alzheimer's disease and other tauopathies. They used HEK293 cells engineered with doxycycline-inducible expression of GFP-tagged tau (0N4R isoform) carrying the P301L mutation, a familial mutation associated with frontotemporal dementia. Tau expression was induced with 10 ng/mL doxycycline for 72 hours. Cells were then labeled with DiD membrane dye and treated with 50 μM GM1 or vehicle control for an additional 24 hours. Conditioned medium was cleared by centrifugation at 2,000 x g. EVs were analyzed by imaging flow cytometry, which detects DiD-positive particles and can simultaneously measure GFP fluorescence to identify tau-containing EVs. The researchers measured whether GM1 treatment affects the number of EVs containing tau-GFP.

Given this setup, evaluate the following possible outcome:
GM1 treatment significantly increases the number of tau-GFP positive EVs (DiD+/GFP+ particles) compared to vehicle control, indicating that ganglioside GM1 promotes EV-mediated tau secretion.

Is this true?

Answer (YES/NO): NO